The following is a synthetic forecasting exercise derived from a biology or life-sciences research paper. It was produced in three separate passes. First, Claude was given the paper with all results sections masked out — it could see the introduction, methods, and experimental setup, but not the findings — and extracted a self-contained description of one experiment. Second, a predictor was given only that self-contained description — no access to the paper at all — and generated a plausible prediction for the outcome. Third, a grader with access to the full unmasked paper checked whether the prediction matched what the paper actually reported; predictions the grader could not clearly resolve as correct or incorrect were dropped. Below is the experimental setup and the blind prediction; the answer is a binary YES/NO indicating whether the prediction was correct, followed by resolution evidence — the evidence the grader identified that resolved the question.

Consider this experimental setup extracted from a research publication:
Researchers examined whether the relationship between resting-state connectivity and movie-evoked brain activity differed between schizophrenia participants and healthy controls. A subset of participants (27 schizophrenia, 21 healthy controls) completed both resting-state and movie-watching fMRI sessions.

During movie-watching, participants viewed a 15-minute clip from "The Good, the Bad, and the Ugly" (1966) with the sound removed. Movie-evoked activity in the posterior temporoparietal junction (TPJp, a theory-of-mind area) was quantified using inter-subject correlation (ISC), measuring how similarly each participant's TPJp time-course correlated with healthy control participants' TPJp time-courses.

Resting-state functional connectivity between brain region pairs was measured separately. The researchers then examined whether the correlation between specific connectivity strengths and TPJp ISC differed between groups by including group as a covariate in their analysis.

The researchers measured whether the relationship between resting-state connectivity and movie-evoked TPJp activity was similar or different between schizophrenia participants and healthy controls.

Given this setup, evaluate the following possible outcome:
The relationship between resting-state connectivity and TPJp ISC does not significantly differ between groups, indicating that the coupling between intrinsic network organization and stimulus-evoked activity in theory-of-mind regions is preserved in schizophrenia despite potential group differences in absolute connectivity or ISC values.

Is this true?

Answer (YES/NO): NO